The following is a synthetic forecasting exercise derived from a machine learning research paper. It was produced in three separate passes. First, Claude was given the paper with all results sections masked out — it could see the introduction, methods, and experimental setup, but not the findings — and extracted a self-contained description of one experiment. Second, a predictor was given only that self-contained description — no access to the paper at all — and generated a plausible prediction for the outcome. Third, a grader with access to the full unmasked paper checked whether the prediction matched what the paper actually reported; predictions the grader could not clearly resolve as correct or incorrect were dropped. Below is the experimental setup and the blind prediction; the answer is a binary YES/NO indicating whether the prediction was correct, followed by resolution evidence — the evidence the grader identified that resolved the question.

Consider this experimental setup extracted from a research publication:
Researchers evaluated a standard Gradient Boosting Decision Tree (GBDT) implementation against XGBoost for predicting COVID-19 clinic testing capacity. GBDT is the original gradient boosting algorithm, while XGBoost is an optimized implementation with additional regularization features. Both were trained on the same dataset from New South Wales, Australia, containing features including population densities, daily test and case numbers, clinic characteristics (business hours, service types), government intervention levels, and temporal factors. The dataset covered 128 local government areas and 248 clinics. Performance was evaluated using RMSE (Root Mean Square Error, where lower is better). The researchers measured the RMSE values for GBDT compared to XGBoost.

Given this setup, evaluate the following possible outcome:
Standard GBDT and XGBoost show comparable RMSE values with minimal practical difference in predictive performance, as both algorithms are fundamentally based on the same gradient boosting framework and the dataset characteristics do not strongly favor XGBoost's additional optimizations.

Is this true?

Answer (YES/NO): NO